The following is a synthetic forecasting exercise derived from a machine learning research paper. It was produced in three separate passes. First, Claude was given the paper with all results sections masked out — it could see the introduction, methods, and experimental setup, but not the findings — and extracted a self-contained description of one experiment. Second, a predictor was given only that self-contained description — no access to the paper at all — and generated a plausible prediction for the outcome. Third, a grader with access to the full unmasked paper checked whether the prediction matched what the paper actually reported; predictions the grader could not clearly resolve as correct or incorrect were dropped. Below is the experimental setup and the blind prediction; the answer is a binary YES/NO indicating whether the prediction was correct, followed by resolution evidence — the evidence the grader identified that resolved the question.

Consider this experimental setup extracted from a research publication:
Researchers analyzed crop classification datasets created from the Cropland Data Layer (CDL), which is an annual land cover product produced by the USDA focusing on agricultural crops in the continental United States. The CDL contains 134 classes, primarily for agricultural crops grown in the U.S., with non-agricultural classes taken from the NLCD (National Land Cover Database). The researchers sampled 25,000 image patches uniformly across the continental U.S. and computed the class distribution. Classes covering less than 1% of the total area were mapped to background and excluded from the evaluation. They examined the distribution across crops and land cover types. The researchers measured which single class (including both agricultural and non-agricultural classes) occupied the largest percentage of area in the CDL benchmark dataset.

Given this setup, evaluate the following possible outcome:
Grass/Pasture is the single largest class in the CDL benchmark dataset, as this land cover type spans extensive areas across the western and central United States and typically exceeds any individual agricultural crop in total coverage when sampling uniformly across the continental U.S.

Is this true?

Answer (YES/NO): NO